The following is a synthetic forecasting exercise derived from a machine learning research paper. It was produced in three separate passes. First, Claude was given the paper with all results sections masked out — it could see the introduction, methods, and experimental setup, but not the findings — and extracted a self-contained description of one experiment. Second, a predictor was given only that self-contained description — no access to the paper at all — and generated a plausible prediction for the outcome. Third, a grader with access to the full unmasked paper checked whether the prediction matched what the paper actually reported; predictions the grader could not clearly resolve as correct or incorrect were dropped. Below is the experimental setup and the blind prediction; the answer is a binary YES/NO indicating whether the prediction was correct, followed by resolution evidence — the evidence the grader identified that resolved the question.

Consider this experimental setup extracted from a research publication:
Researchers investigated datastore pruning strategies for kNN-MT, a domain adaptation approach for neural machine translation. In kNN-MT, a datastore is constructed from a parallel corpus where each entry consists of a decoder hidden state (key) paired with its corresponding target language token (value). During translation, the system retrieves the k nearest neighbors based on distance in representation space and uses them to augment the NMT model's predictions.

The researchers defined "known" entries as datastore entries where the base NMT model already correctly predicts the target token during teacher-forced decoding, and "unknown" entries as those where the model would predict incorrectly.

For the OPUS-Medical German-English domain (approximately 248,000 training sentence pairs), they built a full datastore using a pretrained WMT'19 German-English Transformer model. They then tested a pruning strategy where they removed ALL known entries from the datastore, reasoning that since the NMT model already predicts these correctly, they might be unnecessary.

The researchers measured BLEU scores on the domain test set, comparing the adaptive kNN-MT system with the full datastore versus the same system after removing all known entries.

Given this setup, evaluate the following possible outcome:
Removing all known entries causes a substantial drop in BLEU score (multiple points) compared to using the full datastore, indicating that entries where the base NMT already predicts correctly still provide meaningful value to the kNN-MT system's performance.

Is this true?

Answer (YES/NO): YES